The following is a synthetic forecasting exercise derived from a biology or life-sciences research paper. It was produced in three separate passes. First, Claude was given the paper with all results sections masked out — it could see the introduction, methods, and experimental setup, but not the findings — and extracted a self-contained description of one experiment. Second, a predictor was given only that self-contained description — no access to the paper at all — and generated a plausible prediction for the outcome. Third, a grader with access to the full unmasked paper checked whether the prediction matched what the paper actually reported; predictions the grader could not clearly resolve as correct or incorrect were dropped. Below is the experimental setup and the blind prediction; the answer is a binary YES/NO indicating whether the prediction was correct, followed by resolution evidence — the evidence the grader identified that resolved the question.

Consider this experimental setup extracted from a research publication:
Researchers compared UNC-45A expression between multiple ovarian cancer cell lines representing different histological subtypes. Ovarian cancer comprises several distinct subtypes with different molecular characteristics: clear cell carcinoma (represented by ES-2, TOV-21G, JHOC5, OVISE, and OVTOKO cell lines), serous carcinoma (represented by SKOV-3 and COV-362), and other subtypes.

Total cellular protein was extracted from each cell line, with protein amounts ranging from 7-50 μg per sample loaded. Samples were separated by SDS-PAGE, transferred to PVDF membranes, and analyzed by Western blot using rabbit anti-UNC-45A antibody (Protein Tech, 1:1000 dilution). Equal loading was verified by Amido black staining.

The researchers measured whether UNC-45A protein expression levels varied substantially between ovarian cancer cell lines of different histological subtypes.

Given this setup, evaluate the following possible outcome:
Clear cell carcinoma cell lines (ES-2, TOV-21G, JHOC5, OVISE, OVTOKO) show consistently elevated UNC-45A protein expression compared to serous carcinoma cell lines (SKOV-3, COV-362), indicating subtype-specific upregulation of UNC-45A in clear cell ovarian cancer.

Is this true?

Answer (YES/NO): NO